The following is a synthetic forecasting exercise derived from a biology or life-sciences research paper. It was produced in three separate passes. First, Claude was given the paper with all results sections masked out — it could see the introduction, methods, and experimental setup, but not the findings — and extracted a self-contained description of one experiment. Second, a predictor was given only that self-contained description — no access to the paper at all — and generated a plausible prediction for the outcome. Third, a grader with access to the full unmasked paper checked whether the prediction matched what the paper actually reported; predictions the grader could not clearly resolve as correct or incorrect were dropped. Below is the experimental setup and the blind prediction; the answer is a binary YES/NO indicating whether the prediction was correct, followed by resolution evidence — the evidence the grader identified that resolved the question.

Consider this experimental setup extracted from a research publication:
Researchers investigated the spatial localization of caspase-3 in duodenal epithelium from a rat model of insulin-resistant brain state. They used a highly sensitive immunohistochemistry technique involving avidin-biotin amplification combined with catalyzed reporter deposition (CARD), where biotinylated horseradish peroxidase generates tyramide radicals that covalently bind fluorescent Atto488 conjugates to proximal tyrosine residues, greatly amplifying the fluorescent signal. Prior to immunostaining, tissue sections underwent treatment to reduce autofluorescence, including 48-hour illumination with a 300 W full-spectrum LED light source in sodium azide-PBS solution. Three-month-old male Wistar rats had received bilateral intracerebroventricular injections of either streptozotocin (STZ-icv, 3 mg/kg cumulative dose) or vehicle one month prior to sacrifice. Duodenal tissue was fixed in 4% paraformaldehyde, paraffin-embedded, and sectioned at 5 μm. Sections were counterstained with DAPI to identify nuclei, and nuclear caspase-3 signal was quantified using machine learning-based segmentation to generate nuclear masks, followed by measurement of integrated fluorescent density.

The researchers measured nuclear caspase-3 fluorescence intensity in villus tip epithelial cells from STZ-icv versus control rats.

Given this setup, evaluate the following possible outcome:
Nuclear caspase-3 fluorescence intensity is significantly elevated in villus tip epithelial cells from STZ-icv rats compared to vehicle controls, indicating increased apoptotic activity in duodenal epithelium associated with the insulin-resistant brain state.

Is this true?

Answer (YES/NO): NO